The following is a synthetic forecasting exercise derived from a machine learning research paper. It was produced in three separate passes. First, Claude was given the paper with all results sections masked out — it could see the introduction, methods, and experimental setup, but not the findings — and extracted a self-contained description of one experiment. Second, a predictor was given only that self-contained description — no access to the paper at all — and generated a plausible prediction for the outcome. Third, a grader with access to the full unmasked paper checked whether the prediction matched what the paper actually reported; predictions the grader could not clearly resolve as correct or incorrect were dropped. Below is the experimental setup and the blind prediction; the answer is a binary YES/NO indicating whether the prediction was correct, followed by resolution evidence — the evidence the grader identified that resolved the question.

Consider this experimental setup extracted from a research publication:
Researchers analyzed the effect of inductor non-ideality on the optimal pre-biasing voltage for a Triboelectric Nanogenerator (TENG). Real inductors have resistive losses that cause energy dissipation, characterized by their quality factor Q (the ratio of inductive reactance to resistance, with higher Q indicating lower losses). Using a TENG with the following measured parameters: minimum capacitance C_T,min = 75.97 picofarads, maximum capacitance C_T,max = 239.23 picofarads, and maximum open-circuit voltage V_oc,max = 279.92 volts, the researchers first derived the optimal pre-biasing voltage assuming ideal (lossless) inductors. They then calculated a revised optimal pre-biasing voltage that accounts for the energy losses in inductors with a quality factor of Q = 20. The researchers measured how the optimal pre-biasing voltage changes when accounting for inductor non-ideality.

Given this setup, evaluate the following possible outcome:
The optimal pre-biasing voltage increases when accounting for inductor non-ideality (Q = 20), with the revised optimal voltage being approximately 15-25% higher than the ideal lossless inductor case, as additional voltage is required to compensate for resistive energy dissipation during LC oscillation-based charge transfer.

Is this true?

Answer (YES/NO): NO